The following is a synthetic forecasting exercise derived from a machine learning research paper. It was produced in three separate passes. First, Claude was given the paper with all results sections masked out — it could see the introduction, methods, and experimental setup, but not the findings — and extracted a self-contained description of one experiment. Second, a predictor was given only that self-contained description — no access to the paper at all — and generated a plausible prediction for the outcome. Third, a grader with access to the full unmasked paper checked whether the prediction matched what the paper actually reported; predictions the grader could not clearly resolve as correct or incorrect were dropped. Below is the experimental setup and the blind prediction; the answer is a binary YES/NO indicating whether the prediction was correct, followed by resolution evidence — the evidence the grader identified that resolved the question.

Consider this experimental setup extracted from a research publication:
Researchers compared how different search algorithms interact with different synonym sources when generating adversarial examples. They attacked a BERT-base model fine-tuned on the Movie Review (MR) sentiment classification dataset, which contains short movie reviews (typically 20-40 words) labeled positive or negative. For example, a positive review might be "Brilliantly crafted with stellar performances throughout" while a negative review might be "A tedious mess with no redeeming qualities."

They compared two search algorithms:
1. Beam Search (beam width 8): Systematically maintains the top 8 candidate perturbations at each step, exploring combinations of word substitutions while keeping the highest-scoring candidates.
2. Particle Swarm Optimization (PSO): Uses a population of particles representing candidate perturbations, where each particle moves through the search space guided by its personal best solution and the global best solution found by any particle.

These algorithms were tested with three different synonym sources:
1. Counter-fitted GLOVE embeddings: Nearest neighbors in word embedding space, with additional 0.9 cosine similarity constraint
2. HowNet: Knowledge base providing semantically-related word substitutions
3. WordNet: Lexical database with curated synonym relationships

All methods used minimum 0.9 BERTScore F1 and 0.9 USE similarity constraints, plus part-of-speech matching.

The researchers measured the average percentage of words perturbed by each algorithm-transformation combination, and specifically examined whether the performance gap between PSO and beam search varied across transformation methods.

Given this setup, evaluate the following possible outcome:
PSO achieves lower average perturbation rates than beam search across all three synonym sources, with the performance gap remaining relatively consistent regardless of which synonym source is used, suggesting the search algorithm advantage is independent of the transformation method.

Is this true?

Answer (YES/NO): NO